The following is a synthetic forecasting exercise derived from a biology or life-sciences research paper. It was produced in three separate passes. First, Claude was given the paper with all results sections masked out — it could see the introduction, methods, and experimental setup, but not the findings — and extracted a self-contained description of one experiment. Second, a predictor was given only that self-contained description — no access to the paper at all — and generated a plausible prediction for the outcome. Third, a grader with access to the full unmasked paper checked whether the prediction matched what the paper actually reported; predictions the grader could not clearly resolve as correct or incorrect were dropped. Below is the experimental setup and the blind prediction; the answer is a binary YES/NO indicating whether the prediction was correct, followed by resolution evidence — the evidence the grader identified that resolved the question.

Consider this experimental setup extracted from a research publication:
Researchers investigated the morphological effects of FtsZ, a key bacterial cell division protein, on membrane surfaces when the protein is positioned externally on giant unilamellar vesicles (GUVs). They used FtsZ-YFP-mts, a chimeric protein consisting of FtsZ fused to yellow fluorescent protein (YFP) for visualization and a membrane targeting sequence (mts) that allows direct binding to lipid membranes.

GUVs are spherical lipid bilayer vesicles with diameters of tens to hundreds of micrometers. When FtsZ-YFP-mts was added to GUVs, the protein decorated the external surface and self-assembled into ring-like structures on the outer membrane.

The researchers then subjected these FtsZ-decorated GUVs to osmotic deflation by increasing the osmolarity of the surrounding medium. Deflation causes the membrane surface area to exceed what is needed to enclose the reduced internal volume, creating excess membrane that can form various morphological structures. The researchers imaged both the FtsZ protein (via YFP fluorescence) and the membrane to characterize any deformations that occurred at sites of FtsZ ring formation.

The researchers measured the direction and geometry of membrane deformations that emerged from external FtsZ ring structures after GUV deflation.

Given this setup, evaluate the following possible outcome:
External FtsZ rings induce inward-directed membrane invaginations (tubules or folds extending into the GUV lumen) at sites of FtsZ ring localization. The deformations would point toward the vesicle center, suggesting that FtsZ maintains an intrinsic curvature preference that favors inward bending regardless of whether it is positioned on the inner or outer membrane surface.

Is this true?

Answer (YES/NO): YES